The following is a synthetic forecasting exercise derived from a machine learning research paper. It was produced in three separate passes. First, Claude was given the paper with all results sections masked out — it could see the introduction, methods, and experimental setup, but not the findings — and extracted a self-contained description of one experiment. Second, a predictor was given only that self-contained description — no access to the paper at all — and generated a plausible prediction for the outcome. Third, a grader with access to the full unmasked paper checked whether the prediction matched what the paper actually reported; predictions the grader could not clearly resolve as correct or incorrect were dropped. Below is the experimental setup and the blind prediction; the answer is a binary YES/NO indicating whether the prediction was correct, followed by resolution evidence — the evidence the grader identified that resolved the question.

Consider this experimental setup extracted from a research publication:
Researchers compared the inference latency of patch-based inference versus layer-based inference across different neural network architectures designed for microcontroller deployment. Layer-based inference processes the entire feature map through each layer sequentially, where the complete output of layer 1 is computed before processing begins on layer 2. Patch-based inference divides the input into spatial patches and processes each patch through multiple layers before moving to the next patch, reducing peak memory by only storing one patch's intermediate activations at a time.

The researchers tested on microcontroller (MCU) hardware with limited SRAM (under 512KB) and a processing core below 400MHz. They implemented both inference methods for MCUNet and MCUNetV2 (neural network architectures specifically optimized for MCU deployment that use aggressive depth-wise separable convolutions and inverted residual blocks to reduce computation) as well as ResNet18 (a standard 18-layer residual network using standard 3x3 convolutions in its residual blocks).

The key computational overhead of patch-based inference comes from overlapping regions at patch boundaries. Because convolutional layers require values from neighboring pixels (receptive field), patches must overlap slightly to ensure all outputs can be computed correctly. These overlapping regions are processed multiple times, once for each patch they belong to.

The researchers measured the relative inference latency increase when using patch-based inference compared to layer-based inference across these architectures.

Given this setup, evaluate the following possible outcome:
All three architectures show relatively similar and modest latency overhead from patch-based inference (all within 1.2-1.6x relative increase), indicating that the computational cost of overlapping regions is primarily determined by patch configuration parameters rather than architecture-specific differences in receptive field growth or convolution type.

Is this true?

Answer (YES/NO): NO